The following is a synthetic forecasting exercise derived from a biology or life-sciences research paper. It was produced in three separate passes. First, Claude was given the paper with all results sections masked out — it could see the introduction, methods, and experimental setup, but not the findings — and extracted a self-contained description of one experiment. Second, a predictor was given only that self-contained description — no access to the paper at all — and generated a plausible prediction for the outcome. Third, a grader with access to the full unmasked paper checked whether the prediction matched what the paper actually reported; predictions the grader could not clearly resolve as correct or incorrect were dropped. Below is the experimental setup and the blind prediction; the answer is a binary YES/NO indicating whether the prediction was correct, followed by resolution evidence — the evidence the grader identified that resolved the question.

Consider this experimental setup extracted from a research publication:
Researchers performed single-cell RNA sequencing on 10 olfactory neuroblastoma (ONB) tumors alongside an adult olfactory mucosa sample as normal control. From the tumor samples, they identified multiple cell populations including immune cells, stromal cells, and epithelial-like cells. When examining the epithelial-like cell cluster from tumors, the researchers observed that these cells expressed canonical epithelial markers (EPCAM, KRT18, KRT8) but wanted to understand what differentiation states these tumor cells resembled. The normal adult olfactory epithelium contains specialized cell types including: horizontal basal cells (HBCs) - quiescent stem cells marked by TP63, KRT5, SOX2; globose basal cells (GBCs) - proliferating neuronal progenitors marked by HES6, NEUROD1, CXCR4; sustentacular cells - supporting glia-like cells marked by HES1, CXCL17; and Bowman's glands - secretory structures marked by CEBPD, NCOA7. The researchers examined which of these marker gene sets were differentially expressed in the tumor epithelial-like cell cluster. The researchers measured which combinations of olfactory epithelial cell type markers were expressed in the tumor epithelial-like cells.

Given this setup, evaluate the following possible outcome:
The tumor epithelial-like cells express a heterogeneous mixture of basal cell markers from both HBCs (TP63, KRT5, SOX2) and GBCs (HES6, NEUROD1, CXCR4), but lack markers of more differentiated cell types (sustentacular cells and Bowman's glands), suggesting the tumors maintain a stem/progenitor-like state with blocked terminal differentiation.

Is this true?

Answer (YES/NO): NO